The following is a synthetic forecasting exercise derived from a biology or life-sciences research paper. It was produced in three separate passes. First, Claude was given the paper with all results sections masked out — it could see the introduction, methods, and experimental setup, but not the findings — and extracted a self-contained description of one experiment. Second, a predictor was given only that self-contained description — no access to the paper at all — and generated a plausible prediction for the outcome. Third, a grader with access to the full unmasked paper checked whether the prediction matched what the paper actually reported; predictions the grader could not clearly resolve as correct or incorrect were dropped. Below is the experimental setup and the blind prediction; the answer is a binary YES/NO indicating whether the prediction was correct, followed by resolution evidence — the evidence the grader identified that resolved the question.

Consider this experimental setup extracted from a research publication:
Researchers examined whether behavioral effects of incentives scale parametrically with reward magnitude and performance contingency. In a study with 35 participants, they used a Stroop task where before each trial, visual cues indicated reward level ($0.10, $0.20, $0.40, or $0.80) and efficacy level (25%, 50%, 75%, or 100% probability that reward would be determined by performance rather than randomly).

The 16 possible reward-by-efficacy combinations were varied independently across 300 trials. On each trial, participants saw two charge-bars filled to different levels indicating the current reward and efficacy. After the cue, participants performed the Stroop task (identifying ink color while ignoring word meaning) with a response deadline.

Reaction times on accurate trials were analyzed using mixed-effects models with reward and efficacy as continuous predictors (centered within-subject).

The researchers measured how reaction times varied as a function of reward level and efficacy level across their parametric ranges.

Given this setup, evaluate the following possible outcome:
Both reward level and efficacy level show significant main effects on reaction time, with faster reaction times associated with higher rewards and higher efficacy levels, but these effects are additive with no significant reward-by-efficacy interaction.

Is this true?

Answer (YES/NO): NO